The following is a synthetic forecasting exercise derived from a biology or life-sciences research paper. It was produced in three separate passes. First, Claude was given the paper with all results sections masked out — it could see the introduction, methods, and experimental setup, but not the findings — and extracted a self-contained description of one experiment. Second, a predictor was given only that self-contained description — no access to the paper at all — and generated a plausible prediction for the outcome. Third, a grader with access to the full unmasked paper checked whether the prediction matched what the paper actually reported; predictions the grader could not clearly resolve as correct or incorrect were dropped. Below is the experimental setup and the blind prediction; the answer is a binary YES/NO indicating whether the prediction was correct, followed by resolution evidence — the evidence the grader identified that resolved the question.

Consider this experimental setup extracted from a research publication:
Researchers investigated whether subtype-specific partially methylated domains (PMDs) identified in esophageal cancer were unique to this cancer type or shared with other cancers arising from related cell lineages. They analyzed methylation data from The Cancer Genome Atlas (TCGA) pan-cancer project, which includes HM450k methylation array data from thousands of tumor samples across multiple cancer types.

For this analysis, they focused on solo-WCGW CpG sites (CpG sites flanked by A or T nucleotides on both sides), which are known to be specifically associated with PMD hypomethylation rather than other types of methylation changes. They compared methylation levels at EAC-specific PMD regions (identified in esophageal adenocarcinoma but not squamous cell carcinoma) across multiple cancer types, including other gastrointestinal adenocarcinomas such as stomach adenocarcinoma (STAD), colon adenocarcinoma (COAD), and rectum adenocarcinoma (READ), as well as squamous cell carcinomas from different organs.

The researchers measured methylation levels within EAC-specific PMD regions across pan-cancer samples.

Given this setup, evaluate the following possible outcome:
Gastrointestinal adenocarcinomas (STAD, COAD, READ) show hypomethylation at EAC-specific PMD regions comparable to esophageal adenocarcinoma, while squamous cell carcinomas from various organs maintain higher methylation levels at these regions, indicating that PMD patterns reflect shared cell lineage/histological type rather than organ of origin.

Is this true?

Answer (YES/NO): YES